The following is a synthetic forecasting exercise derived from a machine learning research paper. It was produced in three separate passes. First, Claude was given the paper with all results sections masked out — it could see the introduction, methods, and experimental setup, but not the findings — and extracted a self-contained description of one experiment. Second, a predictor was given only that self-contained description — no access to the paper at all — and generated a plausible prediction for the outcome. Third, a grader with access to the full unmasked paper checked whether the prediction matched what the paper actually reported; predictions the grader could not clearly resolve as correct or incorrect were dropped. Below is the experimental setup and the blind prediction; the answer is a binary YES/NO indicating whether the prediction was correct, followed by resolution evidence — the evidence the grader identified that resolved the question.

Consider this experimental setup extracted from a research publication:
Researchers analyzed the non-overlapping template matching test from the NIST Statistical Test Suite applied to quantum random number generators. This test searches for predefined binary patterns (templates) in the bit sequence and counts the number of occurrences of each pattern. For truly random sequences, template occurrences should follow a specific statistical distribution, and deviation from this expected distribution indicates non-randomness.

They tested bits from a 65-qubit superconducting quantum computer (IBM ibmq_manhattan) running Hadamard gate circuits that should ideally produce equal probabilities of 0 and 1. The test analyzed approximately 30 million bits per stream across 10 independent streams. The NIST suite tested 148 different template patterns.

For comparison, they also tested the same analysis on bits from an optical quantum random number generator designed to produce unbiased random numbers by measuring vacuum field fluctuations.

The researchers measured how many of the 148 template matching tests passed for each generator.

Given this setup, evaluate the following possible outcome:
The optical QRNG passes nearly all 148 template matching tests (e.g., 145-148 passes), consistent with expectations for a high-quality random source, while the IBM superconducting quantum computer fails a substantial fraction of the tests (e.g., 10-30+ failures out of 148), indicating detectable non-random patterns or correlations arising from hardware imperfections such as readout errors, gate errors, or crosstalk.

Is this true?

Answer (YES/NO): NO